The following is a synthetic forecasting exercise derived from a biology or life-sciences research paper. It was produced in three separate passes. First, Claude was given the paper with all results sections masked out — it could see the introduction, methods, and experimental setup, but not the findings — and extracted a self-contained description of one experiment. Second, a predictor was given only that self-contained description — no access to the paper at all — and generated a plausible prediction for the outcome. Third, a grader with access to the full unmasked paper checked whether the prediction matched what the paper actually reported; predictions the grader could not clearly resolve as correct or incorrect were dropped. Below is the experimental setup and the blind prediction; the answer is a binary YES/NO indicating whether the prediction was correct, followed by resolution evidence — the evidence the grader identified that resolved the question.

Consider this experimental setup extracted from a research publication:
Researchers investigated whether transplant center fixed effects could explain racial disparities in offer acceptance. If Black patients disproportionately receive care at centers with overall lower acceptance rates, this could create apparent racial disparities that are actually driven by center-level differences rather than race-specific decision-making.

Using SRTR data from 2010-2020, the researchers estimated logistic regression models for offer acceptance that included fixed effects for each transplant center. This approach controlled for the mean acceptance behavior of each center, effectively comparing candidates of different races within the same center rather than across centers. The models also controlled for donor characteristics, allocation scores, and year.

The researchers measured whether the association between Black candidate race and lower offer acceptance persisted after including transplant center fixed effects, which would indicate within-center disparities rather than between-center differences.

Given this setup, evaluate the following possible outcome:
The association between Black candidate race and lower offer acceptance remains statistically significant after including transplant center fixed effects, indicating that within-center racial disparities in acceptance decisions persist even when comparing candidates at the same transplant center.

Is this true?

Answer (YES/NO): YES